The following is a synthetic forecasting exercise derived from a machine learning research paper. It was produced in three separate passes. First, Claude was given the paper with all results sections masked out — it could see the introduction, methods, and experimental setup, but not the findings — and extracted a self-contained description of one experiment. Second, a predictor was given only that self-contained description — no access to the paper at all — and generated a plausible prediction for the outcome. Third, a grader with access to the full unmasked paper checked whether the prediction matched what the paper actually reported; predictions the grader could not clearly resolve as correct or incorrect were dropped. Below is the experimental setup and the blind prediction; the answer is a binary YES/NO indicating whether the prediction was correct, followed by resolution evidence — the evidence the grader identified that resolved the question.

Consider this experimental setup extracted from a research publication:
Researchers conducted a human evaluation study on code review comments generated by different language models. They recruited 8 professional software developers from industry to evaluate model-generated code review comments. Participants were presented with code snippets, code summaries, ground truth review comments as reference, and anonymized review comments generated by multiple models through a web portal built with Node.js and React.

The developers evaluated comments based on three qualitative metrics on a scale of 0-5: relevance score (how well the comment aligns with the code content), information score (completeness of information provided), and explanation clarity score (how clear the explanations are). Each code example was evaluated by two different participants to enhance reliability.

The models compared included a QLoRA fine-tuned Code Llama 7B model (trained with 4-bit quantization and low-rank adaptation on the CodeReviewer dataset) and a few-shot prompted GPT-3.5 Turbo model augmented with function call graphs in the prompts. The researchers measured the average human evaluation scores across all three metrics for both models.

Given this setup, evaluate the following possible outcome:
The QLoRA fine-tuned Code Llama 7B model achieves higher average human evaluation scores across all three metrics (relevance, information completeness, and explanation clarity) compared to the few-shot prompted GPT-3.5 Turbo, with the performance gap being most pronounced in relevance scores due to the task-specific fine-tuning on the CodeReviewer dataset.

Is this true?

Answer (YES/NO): NO